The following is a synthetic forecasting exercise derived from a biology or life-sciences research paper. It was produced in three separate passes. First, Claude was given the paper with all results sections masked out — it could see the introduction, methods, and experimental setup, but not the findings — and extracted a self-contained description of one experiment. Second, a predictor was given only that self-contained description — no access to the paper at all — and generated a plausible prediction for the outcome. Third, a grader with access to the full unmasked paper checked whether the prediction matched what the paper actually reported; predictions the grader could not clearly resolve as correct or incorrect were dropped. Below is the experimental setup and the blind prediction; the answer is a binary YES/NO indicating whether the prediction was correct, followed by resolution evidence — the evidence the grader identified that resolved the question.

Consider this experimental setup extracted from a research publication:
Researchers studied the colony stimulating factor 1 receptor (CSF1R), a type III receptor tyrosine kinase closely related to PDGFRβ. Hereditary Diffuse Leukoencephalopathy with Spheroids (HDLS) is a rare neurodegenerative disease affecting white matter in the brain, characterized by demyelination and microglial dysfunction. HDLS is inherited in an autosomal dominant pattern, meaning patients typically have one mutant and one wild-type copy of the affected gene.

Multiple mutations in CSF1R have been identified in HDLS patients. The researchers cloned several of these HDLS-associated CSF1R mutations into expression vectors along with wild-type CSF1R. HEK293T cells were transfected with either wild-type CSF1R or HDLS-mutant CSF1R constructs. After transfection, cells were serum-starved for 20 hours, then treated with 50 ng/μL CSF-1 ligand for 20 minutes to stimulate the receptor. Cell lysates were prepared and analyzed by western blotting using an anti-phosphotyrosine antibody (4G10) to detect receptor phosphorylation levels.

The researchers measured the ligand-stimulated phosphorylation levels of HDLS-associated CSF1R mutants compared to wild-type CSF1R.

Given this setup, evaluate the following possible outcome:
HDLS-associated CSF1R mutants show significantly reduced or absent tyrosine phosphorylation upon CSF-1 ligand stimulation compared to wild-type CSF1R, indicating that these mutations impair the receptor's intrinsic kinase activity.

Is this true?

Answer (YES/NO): YES